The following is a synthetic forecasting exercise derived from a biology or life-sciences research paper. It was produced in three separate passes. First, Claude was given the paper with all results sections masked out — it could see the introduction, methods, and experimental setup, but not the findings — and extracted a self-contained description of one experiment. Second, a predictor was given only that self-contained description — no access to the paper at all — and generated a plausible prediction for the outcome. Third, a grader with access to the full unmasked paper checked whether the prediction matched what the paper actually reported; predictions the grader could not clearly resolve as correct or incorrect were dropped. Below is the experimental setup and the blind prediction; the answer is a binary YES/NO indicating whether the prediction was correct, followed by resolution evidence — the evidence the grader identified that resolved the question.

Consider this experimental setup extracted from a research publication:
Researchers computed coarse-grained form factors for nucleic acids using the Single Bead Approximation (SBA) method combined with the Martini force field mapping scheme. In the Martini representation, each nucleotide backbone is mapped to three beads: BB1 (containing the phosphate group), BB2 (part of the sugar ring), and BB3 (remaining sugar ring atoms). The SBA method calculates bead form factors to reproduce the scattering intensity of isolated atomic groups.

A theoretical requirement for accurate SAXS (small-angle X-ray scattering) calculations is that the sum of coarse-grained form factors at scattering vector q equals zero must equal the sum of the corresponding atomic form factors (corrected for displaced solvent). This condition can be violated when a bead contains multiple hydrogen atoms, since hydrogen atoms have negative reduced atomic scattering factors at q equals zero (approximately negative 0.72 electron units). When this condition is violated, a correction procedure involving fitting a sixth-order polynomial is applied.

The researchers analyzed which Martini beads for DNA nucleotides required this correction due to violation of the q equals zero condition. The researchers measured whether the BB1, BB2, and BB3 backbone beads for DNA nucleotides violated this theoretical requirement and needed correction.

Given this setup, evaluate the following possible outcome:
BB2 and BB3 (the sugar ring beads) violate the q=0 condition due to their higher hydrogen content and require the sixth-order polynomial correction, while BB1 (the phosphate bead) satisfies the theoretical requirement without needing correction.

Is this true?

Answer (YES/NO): NO